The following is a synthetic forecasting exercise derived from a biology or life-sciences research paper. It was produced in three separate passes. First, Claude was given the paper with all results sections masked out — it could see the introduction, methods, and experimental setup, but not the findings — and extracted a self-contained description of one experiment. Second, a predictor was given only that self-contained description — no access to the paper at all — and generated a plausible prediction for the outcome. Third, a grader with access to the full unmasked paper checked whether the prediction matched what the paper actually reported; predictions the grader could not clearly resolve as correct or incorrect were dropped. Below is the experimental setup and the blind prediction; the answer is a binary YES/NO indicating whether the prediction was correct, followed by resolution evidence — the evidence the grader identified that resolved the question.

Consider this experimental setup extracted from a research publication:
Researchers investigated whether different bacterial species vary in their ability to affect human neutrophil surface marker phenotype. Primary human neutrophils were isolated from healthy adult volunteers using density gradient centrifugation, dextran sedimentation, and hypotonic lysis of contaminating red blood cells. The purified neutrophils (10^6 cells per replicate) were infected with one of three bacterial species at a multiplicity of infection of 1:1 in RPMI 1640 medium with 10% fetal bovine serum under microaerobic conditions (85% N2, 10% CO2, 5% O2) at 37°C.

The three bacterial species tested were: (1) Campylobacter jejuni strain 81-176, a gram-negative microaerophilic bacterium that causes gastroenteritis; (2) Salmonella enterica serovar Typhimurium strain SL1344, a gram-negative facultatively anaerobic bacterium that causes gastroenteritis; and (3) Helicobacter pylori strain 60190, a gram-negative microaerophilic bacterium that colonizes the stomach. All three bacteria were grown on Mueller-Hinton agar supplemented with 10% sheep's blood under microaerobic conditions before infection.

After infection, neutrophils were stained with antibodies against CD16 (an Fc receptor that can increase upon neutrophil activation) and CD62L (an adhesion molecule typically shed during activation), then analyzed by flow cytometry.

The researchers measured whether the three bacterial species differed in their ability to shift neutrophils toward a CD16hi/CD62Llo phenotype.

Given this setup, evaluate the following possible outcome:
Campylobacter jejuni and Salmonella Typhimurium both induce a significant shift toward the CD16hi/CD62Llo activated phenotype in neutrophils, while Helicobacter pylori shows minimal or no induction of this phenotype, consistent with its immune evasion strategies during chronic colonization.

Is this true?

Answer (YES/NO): NO